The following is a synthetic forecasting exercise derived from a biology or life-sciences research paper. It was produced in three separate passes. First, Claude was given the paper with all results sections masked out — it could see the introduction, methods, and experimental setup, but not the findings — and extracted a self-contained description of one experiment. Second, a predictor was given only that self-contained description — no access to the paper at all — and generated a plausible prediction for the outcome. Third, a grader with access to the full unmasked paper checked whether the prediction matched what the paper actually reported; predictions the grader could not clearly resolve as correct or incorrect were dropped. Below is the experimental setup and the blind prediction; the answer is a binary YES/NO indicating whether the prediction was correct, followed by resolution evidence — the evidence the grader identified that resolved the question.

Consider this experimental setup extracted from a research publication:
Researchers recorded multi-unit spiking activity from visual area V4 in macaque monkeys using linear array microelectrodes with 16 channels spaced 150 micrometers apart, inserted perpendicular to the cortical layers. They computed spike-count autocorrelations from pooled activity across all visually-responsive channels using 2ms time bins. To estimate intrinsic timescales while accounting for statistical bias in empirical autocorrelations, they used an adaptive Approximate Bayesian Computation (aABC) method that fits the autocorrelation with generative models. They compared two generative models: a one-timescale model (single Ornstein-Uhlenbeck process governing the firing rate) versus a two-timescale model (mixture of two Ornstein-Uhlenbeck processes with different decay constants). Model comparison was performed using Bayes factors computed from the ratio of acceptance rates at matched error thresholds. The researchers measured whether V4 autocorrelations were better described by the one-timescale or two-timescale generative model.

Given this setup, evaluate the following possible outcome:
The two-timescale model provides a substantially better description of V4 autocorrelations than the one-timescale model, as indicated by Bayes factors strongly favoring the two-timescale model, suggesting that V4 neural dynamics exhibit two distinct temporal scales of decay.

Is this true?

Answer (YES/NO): YES